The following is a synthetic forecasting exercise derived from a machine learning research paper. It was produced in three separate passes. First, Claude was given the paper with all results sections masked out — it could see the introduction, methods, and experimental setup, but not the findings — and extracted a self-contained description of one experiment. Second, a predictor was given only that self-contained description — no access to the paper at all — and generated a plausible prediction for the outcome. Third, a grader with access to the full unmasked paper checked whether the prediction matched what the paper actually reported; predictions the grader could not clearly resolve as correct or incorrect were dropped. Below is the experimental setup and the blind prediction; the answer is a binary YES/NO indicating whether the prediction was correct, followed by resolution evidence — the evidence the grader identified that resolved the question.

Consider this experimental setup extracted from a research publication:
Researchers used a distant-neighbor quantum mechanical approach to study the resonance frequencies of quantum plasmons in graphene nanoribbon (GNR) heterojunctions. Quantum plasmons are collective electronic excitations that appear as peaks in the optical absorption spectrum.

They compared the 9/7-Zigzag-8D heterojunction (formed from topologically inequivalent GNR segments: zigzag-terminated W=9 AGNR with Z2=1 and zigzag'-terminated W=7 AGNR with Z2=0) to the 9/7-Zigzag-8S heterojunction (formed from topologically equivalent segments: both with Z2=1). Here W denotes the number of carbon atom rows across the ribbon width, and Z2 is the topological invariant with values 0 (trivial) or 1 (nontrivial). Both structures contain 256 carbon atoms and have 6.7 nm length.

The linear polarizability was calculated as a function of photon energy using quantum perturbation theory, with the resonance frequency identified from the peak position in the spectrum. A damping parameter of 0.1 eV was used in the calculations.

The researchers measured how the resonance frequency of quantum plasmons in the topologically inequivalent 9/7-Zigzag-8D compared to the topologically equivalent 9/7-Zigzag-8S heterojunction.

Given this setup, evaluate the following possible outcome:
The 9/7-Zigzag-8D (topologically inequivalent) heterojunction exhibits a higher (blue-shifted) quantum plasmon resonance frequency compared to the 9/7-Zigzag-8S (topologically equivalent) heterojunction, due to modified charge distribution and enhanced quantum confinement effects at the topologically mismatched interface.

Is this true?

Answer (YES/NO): NO